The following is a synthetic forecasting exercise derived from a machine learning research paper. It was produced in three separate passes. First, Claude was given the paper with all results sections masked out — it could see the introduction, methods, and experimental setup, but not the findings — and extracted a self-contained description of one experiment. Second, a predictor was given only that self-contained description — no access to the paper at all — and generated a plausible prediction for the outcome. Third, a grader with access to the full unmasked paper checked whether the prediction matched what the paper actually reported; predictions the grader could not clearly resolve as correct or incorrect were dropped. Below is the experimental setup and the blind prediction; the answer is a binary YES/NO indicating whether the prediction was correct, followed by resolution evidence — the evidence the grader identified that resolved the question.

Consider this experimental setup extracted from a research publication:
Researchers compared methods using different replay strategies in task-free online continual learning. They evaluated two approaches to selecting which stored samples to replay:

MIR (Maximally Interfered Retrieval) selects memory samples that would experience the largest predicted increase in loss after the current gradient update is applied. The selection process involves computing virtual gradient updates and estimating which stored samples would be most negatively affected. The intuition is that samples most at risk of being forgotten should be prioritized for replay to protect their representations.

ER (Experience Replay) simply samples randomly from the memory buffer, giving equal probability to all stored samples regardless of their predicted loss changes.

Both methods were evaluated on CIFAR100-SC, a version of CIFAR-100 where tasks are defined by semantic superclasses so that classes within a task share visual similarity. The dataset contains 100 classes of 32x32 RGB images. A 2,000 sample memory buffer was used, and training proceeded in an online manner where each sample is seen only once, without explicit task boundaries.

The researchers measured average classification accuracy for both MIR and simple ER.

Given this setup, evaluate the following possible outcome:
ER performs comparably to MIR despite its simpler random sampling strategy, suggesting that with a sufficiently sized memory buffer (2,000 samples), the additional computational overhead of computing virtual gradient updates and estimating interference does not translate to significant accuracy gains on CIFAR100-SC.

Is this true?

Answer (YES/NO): NO